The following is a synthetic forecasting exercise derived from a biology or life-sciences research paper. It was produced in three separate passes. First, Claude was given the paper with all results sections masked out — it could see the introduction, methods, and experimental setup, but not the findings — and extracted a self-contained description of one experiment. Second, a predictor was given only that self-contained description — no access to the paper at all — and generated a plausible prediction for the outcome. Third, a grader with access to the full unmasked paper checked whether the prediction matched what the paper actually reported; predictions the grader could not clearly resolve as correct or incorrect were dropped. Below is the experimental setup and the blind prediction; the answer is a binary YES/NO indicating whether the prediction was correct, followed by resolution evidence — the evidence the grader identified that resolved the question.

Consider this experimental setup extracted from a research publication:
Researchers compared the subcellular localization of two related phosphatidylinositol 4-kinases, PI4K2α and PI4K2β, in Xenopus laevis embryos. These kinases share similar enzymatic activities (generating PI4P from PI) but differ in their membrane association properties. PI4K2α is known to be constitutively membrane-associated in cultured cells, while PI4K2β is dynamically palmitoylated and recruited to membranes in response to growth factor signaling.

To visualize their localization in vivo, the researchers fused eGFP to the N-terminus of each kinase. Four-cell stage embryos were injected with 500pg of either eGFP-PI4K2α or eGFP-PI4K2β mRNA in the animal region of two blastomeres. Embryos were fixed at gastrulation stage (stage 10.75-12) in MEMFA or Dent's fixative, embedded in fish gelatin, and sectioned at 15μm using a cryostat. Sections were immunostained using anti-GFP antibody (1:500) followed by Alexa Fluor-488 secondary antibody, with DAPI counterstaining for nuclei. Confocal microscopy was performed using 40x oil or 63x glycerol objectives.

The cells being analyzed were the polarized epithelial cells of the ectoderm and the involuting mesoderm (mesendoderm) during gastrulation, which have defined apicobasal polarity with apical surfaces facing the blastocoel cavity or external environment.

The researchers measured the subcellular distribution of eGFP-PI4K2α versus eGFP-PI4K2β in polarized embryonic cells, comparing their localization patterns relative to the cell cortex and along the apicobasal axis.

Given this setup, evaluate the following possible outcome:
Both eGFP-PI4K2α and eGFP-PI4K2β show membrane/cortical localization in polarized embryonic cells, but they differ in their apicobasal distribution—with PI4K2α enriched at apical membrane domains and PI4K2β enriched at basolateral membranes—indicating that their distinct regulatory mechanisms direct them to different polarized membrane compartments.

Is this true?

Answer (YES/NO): NO